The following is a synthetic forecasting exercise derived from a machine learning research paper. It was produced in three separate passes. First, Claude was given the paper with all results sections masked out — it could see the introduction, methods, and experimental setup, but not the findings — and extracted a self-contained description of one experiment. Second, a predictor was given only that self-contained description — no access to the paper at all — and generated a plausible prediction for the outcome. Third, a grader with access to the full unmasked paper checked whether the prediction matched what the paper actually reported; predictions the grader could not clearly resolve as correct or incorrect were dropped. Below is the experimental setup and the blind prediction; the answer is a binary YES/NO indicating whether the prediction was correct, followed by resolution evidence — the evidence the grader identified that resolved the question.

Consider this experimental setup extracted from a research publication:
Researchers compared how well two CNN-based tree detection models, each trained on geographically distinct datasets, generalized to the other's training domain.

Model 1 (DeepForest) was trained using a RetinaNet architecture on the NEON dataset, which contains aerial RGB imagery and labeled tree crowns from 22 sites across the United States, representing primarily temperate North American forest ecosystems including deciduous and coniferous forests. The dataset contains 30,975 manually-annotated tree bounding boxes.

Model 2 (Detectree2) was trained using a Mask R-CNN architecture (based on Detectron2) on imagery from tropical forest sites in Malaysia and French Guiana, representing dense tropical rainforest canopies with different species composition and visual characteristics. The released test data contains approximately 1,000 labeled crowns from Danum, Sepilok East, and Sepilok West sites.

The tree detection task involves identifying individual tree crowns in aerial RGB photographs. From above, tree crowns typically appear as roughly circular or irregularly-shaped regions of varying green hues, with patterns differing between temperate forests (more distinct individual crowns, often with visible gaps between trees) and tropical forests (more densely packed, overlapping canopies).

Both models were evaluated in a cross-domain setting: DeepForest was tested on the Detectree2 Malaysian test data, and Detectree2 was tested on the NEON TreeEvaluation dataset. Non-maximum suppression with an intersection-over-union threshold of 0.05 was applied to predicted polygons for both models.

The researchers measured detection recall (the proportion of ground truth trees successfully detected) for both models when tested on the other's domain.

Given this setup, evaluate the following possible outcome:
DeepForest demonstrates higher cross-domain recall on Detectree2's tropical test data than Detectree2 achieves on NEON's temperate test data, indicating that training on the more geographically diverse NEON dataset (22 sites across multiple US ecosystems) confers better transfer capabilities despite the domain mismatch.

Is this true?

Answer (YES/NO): YES